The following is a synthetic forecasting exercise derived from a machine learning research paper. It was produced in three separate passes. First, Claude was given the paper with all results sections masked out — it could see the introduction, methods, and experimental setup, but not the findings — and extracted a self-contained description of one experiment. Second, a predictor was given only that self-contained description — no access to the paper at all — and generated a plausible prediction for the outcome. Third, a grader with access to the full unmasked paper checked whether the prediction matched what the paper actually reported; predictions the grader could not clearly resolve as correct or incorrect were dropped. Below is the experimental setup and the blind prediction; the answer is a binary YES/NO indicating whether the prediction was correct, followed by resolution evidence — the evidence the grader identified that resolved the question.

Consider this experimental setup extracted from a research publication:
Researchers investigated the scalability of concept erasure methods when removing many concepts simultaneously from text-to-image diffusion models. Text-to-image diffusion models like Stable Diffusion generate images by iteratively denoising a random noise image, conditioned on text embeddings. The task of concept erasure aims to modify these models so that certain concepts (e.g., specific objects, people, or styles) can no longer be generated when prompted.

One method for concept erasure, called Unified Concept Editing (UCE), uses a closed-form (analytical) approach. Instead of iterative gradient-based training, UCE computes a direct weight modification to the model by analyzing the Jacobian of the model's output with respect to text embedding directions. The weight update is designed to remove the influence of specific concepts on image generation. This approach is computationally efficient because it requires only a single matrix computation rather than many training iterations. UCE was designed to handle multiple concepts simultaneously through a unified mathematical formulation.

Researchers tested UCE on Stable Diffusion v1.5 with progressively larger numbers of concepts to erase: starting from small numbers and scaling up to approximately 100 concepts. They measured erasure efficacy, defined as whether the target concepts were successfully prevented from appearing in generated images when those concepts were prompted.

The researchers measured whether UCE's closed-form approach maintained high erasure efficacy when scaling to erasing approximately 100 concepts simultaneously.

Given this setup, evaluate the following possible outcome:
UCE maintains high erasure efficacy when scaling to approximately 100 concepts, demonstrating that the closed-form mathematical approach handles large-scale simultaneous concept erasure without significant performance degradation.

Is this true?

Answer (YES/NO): NO